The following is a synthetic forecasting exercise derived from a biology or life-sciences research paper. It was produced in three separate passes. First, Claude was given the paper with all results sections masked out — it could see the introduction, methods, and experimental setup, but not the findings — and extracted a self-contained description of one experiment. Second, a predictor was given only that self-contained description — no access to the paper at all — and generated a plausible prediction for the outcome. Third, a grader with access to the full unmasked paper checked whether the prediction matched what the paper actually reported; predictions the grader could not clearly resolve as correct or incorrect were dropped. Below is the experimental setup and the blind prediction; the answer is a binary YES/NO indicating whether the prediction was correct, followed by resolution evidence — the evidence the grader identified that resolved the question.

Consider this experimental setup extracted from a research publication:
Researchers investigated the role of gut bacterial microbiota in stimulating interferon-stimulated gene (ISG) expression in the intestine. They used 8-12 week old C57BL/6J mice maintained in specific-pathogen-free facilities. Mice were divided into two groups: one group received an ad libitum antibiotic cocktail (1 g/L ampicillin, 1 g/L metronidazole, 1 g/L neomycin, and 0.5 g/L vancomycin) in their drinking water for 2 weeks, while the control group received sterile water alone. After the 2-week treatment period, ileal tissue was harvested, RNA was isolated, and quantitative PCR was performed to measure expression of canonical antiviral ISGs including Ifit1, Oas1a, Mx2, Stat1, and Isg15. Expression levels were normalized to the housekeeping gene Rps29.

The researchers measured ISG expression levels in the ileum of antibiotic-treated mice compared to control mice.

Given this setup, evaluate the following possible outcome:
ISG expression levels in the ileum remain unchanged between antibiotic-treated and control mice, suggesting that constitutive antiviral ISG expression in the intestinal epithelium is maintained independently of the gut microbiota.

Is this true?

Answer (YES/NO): NO